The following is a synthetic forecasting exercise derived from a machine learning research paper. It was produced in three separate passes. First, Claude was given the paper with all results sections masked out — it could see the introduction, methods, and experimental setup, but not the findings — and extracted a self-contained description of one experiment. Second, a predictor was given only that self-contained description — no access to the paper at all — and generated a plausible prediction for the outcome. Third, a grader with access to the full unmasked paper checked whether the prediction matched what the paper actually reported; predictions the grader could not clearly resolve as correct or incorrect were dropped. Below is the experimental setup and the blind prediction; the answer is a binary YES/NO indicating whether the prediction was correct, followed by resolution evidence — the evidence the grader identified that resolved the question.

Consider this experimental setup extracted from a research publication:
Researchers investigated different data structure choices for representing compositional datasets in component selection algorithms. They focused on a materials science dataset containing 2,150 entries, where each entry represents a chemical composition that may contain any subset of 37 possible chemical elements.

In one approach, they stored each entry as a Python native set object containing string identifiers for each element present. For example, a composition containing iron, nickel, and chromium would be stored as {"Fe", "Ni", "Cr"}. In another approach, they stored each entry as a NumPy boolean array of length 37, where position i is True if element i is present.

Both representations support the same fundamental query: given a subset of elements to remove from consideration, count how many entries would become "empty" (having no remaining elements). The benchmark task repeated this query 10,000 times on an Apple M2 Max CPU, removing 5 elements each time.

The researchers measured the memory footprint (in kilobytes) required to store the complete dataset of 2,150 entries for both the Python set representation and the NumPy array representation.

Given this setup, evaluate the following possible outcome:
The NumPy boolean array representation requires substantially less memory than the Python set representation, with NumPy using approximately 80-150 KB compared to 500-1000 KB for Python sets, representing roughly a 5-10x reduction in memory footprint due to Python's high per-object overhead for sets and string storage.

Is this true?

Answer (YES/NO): NO